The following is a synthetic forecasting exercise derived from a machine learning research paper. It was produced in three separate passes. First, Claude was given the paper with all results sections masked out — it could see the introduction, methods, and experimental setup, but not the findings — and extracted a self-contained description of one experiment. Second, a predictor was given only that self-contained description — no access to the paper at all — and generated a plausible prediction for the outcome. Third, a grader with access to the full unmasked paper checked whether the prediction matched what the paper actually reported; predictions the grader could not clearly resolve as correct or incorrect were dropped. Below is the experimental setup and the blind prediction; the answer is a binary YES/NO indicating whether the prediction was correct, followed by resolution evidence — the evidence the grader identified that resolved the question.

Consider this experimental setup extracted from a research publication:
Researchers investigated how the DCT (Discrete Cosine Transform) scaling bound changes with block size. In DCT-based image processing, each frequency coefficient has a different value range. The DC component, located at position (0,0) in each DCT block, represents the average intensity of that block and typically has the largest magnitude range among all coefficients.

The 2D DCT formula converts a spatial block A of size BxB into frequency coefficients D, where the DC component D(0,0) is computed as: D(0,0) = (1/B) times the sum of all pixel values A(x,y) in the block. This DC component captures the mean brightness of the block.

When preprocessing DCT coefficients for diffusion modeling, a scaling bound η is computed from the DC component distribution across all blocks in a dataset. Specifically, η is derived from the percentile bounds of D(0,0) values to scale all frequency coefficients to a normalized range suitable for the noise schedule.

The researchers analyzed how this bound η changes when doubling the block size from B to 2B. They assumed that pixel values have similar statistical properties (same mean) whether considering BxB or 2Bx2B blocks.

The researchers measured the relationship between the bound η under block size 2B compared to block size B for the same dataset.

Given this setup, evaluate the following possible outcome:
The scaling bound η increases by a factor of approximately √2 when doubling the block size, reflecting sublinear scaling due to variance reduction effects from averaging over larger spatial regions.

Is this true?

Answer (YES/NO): NO